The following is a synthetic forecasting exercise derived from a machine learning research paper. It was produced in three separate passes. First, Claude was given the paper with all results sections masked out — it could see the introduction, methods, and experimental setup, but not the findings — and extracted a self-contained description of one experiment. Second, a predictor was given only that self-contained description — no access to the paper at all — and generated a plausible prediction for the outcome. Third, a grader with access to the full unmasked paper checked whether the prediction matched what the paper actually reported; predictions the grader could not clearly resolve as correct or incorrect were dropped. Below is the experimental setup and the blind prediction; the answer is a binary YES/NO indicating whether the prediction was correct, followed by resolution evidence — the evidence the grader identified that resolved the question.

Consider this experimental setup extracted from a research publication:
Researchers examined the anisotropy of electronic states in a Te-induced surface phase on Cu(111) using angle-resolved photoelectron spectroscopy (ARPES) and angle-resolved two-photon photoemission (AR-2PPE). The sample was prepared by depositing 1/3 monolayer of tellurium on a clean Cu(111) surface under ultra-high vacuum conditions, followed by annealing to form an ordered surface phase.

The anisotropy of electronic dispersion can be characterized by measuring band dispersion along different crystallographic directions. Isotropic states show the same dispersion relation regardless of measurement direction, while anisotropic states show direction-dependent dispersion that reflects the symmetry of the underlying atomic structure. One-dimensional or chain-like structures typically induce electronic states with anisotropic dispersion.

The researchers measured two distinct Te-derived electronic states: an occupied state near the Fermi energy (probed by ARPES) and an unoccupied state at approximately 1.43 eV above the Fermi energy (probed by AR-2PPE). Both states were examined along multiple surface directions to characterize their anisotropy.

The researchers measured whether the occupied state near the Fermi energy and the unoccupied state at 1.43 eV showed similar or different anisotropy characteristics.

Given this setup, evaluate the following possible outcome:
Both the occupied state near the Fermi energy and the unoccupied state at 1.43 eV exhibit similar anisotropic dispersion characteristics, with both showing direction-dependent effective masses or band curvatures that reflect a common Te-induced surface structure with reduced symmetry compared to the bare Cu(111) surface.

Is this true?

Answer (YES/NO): NO